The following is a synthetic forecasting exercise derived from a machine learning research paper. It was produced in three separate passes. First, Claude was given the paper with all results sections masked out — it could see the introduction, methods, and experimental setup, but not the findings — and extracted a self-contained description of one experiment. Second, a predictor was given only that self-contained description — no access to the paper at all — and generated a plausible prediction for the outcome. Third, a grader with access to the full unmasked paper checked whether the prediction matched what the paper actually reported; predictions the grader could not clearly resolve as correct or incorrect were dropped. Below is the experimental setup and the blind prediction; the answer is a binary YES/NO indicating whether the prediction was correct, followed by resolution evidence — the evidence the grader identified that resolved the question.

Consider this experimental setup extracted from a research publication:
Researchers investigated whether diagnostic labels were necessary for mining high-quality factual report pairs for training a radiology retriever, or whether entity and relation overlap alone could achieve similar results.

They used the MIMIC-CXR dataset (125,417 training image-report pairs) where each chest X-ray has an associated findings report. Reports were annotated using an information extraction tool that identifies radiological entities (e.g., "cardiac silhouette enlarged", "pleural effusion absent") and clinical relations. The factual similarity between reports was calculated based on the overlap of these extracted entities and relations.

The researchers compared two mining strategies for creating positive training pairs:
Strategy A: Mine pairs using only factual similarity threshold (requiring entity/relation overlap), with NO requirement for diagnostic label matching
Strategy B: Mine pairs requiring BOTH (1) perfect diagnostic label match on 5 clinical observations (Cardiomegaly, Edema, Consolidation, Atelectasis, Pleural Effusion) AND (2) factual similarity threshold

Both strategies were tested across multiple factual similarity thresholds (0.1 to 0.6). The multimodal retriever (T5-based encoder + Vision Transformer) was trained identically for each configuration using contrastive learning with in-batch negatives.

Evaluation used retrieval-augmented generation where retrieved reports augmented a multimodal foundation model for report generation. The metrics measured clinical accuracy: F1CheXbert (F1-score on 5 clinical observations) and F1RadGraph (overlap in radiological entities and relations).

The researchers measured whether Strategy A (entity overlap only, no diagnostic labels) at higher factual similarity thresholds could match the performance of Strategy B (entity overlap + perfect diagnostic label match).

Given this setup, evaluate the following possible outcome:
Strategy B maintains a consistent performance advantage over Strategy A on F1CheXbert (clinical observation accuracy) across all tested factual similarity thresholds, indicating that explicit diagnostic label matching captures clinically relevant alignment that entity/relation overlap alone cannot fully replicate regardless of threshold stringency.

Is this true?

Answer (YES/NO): NO